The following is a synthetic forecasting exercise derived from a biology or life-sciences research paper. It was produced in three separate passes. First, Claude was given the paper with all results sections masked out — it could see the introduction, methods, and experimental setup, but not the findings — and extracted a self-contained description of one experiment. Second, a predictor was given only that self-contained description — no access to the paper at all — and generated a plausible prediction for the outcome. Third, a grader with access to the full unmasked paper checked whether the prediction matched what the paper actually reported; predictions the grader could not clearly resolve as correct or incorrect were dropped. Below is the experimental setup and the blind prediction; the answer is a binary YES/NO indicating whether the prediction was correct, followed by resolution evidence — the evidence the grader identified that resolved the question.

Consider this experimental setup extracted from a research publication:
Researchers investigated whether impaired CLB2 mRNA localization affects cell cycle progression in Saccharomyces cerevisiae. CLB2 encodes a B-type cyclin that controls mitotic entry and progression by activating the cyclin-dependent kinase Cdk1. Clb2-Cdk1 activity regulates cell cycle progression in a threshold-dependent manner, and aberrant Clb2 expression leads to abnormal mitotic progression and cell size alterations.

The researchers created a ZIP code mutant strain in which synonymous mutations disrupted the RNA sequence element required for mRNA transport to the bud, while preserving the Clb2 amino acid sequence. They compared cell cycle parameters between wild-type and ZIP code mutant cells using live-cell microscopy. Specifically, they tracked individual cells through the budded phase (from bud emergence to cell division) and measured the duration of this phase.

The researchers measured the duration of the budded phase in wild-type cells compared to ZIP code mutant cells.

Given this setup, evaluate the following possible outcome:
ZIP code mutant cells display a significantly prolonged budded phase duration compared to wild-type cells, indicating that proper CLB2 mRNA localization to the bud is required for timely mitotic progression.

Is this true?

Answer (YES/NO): YES